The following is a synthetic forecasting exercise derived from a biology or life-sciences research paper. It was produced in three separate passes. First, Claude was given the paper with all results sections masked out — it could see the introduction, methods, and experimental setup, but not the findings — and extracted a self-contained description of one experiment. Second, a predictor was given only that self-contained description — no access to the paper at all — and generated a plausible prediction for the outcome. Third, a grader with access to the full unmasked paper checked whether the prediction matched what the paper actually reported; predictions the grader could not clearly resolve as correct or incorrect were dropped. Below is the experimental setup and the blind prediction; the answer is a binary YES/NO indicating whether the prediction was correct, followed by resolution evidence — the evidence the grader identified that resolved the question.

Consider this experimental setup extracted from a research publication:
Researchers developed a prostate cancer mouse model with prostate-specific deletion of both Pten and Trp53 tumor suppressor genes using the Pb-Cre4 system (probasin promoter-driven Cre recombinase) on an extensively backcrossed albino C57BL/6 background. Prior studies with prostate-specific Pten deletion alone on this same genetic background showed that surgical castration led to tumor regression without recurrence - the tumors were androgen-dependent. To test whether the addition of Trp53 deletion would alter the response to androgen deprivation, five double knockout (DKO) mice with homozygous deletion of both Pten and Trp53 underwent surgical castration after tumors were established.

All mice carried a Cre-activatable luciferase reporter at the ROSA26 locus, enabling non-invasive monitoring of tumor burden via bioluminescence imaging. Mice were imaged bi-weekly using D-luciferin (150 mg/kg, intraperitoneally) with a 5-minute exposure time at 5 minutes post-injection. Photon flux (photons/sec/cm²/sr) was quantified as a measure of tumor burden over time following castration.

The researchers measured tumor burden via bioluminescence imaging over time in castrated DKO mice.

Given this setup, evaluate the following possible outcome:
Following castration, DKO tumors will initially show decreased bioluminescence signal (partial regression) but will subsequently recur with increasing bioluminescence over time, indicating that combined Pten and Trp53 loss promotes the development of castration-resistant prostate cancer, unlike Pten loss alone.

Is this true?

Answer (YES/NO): YES